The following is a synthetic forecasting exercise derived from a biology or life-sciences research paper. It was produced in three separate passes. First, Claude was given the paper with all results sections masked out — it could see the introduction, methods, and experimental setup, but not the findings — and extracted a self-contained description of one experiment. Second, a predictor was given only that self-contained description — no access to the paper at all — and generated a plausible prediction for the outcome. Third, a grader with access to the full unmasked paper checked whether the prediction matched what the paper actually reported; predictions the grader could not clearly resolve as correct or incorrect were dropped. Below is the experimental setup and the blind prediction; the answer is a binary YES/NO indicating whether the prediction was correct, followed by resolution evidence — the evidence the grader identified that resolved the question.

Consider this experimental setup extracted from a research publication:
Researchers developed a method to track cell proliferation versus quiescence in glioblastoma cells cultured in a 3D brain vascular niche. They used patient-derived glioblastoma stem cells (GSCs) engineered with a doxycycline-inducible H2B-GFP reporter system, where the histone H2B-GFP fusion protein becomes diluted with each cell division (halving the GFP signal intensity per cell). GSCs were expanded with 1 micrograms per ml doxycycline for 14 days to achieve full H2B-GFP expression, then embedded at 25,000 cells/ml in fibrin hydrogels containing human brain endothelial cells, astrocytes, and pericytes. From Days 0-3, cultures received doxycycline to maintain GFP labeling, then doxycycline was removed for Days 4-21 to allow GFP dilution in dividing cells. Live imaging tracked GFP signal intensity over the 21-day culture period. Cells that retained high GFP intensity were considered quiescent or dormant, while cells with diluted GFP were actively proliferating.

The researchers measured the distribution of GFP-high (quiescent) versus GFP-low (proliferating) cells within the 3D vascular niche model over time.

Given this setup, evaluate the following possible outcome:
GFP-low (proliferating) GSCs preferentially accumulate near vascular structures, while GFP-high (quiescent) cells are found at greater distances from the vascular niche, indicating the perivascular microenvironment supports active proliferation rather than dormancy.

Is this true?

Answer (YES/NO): NO